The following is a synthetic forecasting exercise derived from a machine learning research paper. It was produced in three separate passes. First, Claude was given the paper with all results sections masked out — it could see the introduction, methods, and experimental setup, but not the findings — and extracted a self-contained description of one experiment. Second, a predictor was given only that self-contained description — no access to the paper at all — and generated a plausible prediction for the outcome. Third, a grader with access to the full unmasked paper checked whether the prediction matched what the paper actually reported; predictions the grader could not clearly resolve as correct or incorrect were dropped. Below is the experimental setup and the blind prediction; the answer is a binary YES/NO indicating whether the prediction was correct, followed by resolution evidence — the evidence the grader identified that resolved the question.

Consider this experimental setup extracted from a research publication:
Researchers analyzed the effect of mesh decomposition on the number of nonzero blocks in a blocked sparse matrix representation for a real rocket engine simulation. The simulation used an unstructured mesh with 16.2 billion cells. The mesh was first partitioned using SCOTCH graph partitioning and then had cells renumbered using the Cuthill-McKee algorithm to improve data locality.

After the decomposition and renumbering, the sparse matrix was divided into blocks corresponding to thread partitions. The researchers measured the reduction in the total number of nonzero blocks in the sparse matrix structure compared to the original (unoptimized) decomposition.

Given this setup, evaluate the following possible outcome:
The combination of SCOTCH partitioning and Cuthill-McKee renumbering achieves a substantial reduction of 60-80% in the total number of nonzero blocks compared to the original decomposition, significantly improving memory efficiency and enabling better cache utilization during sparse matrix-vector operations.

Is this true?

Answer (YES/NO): NO